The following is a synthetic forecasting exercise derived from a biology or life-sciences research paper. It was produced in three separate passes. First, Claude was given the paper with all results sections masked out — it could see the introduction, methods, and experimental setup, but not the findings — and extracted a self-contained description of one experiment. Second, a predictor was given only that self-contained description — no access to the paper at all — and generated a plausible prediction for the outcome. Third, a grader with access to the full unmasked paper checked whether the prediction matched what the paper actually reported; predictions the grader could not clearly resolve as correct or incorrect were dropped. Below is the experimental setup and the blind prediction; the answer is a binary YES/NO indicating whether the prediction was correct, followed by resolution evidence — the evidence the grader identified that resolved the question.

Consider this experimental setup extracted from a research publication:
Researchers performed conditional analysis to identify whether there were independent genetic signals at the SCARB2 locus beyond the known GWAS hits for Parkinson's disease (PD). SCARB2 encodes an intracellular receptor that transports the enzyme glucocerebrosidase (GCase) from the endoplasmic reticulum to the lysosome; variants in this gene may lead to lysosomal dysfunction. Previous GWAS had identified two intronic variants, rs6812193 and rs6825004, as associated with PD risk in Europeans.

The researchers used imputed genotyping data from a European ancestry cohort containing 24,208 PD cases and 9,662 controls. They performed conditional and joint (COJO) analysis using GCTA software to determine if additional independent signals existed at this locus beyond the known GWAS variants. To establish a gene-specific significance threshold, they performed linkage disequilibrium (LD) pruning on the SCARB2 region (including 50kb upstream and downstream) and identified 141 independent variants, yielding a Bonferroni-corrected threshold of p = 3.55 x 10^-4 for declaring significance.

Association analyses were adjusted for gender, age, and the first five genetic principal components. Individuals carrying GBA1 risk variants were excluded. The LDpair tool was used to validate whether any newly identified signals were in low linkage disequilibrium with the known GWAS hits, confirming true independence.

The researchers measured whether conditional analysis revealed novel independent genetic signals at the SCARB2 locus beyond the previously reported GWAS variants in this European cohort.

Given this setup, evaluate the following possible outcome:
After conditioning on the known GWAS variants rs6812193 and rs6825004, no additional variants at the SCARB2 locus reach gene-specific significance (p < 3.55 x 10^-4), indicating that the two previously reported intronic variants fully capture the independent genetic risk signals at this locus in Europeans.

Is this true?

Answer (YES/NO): NO